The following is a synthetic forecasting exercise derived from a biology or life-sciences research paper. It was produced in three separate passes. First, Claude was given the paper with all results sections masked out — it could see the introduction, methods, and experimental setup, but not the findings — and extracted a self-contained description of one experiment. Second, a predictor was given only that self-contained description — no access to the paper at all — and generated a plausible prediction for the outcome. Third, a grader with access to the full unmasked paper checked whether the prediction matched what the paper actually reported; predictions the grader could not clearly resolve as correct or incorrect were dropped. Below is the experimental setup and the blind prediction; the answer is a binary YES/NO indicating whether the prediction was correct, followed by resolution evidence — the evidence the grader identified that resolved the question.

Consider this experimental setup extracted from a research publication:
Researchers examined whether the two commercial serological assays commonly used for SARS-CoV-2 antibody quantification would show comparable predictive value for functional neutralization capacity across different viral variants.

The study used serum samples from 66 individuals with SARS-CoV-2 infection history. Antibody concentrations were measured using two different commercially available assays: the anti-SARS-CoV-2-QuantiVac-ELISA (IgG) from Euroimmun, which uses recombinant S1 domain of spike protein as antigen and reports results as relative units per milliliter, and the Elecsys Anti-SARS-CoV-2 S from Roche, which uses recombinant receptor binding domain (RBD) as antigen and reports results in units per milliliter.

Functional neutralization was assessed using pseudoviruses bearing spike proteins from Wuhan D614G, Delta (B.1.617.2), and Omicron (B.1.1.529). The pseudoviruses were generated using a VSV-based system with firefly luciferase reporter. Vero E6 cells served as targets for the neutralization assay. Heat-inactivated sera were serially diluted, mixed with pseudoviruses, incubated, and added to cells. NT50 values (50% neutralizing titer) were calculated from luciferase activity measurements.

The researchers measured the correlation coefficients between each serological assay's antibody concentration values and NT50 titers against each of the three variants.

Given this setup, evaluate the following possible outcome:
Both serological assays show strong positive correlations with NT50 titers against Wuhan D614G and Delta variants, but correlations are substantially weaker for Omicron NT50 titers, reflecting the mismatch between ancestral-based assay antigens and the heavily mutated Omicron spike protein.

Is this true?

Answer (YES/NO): NO